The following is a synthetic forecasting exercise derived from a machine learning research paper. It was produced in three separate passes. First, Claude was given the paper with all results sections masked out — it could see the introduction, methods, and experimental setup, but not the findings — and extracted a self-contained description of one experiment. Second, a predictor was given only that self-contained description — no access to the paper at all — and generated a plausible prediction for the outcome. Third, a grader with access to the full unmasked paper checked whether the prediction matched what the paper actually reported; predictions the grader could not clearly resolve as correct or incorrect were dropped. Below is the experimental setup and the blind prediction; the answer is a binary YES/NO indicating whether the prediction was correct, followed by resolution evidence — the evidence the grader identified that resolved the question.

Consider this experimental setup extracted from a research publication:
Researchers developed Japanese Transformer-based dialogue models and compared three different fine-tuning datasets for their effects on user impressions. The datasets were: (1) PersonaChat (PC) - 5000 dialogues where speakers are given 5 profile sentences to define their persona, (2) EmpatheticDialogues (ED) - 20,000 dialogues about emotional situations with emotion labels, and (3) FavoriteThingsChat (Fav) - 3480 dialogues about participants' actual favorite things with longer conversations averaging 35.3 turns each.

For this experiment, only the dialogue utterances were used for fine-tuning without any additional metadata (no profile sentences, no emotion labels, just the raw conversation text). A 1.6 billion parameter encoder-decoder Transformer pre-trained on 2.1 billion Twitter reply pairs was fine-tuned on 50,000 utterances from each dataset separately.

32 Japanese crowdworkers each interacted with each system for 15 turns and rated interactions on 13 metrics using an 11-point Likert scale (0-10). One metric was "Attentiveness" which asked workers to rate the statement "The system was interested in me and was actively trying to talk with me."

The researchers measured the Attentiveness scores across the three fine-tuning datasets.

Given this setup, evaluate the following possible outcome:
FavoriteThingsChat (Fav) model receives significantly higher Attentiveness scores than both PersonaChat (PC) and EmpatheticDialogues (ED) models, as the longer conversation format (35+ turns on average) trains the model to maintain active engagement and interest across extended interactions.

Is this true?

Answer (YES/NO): YES